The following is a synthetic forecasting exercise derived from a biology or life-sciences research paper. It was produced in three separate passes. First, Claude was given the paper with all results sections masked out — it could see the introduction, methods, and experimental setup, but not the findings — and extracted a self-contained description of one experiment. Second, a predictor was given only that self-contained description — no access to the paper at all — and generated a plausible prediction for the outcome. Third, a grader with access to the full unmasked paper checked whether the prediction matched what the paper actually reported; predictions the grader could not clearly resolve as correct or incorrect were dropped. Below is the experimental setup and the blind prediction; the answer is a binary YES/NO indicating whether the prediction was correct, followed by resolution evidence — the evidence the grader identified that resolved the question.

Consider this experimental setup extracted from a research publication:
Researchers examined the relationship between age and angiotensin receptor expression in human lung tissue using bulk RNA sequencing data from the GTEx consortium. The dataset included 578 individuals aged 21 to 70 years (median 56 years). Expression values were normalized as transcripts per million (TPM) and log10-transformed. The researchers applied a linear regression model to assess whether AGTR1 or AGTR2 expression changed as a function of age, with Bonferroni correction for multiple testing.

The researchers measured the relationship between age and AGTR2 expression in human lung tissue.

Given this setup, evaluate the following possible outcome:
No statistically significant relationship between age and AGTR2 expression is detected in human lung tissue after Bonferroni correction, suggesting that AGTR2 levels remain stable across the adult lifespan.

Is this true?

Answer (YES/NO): NO